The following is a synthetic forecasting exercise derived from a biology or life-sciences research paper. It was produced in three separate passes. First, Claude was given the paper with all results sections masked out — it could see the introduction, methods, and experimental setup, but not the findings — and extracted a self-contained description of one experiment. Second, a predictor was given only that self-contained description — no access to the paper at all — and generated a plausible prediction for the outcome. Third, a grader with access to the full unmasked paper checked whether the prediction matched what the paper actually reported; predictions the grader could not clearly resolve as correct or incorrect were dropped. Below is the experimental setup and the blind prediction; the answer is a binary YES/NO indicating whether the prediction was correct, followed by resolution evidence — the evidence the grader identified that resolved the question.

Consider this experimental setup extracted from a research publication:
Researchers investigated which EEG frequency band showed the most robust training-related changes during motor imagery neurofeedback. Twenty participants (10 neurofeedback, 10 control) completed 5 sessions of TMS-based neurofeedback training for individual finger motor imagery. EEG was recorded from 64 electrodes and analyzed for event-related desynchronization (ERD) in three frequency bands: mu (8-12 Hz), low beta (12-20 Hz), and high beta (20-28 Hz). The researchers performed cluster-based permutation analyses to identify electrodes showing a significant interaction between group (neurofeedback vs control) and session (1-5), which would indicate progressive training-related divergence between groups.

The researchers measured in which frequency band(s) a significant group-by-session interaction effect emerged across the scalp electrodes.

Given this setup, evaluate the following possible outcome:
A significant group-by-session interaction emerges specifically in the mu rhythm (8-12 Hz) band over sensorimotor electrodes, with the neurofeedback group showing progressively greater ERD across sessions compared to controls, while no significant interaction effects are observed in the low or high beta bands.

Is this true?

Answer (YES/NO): NO